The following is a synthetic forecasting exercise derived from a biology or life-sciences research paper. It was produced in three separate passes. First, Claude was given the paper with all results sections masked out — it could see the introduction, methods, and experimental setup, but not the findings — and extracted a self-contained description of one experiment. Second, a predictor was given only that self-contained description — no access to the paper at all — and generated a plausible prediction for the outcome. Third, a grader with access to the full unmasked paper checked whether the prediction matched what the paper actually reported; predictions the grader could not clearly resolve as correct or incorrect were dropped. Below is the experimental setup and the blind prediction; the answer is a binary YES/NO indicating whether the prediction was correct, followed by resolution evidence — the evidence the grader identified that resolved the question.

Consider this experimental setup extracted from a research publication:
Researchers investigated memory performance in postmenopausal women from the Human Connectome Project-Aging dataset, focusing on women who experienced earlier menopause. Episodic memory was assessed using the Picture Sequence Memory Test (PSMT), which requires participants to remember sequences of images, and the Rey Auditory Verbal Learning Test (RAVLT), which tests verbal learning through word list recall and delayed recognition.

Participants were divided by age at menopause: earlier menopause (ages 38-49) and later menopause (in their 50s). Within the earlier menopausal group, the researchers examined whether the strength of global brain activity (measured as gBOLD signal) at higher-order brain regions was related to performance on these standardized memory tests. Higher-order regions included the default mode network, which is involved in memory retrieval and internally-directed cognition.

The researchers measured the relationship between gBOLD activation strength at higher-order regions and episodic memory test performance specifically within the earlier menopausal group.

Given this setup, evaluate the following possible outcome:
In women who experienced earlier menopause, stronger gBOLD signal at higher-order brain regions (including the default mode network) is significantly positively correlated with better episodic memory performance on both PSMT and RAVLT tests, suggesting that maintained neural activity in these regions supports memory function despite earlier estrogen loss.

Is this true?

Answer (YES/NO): YES